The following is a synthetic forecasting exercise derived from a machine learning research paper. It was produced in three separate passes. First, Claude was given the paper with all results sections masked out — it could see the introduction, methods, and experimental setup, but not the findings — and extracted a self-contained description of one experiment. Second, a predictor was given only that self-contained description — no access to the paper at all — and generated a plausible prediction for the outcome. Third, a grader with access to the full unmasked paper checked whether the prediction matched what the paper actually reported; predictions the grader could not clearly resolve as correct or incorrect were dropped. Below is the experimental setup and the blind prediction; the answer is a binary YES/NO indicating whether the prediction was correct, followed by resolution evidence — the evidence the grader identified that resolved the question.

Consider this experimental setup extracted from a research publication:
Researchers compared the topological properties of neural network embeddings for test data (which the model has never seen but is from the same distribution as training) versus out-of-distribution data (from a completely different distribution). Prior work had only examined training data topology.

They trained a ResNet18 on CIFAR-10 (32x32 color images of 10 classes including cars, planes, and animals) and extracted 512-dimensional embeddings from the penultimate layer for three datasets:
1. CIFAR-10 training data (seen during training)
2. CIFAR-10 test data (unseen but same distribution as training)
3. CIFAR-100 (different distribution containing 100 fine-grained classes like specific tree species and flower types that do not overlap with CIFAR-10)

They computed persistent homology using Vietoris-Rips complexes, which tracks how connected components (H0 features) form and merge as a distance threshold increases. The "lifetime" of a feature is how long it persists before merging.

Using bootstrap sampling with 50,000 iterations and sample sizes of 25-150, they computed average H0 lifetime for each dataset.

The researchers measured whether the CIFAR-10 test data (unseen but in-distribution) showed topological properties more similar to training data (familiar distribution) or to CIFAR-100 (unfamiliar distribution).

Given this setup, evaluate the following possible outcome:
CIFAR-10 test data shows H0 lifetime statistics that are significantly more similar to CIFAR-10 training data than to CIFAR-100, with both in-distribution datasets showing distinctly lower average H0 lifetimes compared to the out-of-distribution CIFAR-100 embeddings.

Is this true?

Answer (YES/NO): YES